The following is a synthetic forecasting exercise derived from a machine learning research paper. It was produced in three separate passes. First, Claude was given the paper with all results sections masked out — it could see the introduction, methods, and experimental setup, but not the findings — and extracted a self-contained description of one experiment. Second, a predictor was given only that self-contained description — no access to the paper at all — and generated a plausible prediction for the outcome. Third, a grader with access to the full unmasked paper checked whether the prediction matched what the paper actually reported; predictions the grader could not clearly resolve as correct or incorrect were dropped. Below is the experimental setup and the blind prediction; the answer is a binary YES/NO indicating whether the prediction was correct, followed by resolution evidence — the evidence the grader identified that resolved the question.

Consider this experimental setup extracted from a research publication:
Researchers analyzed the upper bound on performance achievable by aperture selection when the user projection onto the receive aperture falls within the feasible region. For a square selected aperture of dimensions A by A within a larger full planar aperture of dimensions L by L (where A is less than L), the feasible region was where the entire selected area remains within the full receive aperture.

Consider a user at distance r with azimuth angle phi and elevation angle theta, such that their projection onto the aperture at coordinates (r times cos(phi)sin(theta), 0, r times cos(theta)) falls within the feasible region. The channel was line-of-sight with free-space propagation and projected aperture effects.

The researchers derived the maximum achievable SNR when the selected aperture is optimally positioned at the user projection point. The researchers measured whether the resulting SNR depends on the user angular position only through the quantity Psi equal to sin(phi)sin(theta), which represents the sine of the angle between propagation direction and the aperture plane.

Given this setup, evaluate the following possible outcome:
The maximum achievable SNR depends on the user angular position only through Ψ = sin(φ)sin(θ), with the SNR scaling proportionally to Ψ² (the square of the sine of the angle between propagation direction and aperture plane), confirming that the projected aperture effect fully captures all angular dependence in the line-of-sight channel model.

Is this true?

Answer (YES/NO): NO